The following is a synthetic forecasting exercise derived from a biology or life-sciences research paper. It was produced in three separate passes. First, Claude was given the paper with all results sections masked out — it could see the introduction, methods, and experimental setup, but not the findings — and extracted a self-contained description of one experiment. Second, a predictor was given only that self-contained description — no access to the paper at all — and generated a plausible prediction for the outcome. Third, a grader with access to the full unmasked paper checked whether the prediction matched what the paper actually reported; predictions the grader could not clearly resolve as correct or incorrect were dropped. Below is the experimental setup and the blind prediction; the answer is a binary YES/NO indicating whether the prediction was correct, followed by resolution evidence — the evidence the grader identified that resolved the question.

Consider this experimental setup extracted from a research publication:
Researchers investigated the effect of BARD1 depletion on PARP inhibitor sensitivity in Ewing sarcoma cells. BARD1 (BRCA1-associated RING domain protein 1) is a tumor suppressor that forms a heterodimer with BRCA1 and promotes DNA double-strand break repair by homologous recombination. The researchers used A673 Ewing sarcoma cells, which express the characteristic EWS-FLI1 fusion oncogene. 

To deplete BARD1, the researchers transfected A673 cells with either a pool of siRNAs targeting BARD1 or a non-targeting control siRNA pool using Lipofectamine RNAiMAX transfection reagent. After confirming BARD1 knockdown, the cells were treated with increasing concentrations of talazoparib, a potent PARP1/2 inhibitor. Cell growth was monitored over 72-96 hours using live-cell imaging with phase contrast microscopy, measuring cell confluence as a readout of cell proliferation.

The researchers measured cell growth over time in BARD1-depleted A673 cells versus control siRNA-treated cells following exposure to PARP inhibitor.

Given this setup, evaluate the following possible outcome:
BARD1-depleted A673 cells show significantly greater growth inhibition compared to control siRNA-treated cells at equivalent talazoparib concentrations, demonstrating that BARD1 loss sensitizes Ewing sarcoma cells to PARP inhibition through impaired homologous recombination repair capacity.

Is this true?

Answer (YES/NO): YES